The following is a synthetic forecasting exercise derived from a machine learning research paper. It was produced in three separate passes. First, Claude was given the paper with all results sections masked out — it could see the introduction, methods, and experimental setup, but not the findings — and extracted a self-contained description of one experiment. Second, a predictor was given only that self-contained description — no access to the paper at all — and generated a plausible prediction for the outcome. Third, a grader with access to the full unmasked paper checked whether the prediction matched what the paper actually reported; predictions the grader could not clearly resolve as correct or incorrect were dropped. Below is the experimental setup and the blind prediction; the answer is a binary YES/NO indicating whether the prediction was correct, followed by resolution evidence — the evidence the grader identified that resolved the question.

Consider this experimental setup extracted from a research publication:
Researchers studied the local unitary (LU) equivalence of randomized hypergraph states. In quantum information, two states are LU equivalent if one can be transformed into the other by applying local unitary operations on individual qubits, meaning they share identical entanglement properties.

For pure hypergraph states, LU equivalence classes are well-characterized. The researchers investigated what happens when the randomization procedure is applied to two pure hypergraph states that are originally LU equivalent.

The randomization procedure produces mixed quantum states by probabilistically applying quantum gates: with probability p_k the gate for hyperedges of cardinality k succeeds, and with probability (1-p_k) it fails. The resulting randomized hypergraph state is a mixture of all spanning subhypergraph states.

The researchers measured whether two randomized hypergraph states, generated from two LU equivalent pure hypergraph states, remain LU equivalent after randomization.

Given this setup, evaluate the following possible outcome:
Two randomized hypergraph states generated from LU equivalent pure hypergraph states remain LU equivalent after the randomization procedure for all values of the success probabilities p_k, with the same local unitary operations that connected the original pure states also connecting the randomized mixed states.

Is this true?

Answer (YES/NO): NO